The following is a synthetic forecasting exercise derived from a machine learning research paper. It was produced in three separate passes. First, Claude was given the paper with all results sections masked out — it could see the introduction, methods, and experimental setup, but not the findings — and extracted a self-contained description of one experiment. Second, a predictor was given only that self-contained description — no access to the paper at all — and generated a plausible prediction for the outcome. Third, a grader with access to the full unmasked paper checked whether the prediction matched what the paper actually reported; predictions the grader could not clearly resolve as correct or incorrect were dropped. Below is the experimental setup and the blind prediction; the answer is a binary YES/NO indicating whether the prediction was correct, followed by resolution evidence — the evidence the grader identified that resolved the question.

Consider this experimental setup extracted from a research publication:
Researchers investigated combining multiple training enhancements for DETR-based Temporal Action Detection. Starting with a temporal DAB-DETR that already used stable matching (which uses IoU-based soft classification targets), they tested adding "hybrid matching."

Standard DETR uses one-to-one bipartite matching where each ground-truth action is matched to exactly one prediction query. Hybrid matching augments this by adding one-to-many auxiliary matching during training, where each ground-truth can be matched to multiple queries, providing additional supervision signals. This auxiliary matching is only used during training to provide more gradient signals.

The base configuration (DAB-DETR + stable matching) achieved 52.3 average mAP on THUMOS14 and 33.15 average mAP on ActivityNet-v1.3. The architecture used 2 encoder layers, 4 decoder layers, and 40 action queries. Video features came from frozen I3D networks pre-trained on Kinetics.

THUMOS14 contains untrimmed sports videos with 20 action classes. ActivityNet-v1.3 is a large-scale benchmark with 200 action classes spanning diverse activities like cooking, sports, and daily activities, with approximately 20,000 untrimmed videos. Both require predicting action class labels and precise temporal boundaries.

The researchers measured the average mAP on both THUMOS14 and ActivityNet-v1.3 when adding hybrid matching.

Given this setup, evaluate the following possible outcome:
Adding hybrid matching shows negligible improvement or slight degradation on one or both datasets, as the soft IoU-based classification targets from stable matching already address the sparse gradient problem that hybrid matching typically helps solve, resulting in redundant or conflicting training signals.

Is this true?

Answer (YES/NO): NO